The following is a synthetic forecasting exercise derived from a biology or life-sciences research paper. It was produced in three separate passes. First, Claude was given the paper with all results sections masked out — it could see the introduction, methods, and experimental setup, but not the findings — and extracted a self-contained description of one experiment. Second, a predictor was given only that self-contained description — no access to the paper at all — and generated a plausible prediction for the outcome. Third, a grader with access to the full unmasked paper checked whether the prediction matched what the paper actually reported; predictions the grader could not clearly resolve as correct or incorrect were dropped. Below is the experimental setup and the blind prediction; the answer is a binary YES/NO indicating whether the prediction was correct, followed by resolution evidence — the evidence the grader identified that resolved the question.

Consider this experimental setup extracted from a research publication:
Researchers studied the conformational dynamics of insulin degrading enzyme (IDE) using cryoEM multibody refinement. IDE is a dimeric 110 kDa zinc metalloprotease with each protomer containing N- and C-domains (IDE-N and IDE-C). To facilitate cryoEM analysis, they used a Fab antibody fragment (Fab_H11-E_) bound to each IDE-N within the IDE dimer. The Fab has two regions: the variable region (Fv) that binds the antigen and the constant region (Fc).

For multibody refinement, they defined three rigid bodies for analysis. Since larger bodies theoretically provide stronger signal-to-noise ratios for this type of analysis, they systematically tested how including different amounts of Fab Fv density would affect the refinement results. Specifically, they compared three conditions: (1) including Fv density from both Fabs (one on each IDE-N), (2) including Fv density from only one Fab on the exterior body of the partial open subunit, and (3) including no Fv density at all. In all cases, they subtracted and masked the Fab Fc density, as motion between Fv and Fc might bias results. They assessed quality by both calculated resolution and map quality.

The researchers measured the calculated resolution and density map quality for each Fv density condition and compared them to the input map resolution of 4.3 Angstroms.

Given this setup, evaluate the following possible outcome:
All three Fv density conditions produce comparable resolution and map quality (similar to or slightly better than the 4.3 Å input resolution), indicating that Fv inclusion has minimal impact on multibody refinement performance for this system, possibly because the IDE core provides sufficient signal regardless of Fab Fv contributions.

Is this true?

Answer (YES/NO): NO